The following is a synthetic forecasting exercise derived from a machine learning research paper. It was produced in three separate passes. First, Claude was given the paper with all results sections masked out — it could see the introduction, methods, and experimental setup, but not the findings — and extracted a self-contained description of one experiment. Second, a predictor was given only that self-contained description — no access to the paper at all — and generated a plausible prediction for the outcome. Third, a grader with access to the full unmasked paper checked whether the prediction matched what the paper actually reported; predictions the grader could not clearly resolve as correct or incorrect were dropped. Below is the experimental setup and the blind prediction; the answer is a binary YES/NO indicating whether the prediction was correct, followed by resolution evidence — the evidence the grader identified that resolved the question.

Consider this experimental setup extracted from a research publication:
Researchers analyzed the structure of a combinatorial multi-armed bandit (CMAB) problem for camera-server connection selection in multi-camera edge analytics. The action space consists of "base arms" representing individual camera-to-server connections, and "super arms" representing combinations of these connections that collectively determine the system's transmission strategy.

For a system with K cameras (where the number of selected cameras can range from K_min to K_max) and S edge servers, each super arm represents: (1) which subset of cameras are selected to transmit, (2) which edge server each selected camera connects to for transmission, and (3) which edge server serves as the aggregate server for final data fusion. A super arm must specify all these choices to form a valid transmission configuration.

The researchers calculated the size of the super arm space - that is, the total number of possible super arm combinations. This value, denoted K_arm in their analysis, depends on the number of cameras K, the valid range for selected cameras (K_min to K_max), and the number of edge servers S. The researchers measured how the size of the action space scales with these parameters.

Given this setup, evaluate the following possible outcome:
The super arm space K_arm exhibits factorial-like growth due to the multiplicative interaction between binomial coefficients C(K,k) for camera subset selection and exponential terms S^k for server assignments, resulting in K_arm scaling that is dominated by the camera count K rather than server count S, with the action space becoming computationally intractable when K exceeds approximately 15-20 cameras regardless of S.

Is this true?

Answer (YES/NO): NO